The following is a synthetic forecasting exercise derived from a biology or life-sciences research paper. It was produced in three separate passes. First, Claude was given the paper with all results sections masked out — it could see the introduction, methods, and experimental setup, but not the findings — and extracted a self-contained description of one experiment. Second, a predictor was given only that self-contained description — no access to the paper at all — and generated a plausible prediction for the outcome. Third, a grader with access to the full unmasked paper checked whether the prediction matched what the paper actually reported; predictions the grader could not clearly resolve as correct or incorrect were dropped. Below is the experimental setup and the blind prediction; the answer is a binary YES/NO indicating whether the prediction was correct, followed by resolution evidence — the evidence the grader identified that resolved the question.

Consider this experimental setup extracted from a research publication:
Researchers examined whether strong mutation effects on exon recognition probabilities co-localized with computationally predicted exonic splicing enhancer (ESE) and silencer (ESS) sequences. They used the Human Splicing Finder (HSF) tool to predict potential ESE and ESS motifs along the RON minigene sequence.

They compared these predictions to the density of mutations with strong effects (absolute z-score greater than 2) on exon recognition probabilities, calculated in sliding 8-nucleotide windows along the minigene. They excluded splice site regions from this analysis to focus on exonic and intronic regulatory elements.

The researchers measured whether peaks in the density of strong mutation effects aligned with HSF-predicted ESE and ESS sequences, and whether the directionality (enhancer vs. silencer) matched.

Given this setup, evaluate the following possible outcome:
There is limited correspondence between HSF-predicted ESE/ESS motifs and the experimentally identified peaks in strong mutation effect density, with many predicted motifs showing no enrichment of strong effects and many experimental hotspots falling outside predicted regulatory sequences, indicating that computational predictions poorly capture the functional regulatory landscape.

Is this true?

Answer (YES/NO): NO